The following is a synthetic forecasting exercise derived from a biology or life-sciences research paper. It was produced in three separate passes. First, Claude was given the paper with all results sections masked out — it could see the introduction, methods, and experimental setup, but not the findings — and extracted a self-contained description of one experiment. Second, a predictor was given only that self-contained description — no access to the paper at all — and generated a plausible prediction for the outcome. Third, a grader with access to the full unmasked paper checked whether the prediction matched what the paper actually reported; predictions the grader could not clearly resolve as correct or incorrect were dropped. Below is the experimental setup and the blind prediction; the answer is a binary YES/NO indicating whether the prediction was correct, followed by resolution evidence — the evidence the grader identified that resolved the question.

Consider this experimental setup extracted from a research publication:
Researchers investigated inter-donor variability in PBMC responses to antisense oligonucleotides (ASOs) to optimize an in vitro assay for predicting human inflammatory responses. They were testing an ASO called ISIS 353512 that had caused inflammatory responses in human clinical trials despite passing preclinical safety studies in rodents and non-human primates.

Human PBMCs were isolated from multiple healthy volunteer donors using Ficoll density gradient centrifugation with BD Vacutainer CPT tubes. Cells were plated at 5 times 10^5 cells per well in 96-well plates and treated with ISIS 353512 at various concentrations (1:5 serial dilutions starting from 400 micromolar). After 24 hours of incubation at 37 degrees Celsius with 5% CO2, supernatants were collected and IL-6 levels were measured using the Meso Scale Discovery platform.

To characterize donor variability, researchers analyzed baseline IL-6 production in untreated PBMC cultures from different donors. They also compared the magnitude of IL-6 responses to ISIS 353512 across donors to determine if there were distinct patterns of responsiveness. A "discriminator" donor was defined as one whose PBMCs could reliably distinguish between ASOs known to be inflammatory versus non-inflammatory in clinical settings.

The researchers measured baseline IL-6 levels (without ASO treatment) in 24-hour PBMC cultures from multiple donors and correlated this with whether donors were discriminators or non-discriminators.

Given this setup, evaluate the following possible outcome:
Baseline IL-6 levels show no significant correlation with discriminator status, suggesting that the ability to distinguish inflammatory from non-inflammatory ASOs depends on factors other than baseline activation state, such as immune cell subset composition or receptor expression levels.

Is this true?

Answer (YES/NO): NO